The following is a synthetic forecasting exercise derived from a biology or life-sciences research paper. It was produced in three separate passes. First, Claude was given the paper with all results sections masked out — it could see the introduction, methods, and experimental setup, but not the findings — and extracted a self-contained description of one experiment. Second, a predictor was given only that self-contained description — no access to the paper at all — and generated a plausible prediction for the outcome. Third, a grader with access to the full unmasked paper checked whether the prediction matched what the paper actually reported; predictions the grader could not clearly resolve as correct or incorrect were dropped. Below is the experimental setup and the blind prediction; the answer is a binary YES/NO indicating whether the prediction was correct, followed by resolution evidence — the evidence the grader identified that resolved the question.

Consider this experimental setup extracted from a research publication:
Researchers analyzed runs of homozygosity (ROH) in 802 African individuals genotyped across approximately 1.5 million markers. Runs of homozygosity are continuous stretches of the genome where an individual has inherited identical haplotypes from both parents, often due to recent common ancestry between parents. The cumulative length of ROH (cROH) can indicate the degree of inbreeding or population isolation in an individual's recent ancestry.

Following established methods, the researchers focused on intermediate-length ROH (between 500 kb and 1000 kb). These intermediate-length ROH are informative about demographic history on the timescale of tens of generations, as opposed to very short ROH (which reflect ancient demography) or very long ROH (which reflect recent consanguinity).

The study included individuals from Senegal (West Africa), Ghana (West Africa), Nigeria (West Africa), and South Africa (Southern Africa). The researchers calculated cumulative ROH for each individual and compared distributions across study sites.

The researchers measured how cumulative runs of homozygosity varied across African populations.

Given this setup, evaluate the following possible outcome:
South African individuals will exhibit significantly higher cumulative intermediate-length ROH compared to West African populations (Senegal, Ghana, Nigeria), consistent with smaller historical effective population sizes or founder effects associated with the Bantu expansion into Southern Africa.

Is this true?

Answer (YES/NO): NO